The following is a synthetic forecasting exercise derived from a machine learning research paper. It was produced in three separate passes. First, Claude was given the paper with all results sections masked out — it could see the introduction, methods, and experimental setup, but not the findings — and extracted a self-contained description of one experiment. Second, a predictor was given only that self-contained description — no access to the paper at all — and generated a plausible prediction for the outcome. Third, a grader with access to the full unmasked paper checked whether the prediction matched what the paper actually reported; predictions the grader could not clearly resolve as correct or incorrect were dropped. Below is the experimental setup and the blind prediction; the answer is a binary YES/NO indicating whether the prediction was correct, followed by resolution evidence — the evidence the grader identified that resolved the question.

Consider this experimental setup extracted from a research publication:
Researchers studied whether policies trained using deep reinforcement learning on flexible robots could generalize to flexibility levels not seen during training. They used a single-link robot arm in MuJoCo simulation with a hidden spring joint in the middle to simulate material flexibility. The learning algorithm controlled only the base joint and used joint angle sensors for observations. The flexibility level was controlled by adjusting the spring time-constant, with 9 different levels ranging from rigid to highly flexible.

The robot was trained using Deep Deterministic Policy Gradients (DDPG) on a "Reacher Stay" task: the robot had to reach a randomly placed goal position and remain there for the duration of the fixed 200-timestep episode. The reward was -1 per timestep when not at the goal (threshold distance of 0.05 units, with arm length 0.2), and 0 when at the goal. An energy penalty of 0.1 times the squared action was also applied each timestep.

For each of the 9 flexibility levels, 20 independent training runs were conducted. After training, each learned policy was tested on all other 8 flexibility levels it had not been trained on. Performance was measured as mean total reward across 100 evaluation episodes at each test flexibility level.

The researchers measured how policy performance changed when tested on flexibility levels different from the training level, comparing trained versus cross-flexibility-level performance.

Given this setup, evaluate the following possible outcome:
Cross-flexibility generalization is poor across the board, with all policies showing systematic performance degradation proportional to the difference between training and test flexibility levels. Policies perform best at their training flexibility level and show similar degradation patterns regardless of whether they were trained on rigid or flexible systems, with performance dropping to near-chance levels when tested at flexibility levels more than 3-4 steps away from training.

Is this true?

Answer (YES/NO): NO